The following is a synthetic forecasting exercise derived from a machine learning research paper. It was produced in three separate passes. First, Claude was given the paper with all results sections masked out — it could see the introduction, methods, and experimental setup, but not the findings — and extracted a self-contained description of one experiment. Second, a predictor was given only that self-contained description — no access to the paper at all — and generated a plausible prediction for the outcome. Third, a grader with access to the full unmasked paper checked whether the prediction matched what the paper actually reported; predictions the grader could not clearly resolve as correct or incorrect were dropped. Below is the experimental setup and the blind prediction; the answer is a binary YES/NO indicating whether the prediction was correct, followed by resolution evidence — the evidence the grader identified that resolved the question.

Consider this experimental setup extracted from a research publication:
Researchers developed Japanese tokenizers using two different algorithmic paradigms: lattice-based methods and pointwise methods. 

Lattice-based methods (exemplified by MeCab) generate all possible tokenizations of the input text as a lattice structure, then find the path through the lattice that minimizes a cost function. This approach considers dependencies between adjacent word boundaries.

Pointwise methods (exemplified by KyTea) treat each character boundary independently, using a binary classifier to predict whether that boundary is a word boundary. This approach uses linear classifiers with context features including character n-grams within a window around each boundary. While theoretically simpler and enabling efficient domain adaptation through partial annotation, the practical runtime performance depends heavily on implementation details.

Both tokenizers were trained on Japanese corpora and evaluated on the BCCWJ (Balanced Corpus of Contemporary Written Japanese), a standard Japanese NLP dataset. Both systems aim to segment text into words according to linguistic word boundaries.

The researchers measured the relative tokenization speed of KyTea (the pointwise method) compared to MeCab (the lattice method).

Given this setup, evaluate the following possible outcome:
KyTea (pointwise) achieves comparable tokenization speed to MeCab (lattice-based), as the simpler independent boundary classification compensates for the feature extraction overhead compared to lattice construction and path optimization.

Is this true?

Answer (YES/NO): NO